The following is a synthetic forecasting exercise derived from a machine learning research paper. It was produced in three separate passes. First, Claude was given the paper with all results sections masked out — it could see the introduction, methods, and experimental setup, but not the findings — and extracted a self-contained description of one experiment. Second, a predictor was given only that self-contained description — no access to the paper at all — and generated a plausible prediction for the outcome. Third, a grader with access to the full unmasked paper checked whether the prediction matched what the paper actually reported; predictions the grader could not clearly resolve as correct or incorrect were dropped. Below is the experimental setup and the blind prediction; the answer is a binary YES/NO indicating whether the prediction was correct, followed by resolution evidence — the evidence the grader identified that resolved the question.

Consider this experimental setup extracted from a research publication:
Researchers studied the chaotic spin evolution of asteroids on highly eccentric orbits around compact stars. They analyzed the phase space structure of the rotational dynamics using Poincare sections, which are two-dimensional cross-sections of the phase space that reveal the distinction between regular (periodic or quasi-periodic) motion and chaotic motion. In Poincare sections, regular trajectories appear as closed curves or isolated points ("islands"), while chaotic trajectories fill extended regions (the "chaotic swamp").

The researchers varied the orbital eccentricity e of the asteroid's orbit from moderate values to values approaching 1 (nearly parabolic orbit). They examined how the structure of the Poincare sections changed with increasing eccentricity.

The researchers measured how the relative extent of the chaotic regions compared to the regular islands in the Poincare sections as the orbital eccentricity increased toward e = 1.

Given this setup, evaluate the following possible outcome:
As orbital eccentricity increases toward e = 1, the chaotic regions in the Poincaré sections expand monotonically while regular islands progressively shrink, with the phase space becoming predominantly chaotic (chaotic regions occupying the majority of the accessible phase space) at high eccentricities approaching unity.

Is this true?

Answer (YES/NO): YES